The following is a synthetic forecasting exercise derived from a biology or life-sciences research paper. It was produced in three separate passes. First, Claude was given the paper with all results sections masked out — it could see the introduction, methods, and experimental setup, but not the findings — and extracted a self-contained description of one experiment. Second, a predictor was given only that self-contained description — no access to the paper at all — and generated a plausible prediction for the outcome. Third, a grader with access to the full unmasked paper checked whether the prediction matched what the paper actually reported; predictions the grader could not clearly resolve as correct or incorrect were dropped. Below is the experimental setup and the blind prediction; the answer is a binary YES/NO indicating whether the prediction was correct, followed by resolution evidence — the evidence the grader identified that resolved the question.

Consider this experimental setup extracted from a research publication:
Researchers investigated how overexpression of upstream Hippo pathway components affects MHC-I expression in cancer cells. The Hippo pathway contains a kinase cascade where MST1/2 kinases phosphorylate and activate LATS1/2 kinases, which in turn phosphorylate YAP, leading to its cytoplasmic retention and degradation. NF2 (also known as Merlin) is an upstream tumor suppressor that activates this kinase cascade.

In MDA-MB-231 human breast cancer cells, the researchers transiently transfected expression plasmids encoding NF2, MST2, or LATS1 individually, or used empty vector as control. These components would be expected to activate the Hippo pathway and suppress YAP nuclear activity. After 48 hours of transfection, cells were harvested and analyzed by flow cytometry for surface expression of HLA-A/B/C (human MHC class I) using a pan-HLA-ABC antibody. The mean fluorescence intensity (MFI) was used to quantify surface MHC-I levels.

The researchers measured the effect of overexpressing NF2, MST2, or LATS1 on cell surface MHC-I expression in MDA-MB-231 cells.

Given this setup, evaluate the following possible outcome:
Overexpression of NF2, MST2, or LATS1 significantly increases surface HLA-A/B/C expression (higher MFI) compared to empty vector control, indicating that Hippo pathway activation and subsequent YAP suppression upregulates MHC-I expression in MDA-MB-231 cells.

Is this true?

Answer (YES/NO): YES